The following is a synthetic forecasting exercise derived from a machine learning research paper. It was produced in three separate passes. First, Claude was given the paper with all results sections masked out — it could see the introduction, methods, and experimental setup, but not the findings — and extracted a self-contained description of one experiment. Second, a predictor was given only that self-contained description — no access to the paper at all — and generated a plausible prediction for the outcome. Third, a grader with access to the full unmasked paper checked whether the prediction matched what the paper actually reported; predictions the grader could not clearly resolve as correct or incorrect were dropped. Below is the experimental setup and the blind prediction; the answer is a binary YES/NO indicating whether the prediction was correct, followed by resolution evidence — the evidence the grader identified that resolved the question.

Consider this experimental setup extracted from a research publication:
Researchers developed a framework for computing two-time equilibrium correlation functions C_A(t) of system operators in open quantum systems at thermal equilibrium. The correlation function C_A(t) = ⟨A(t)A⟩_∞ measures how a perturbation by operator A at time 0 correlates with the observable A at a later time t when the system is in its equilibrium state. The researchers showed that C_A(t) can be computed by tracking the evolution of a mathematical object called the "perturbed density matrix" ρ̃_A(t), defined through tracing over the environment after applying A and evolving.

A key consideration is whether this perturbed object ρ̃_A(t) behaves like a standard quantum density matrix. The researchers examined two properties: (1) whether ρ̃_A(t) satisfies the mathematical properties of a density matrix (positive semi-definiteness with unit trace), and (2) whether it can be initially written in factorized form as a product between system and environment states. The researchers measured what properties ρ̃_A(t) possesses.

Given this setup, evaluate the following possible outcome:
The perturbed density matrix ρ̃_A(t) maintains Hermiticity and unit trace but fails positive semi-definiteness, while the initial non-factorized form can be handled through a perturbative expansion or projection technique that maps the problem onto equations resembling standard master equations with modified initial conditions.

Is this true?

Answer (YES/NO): NO